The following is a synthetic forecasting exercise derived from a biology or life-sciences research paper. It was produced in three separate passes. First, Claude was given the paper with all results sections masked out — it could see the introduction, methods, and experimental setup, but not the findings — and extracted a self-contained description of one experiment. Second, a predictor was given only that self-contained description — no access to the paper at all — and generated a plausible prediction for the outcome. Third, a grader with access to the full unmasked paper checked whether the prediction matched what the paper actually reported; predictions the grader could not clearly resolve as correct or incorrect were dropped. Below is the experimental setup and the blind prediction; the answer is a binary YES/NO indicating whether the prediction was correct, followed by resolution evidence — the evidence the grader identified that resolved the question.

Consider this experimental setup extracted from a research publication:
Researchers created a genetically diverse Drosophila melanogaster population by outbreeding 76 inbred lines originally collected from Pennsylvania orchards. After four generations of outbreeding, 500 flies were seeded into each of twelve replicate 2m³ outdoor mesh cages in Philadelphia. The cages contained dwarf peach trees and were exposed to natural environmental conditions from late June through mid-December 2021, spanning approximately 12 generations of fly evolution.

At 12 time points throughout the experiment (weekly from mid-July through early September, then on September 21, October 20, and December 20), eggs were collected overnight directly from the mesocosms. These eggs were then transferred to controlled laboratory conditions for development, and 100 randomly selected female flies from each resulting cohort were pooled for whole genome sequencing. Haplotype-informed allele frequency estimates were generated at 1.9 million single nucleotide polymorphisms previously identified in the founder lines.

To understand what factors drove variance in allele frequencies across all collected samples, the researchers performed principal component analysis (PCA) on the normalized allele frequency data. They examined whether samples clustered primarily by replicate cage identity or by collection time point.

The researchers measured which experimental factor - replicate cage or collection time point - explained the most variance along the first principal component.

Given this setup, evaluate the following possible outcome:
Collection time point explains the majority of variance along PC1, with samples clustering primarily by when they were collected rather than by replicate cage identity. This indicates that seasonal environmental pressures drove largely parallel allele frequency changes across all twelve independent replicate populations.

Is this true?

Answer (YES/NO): YES